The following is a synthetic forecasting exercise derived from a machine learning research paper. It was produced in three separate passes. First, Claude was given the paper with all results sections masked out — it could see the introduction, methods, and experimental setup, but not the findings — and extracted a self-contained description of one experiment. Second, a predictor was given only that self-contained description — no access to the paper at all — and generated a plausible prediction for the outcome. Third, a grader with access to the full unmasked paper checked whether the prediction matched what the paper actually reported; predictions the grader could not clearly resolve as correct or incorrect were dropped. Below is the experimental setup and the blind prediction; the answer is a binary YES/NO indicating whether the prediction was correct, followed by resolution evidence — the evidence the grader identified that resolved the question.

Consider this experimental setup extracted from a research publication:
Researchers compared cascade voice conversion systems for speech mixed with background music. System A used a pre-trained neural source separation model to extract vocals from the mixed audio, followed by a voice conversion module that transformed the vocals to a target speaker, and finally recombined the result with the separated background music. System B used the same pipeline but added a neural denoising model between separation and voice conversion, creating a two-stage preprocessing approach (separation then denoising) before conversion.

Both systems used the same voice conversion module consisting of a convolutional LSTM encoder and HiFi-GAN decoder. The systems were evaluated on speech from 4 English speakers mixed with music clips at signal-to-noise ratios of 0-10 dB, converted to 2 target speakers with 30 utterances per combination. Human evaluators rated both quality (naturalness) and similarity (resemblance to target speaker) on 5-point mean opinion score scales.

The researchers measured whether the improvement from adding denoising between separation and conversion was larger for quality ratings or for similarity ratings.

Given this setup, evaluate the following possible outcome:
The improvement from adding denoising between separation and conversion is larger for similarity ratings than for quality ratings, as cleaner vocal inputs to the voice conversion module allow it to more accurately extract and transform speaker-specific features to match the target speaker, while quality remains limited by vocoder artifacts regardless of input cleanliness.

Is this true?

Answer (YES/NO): NO